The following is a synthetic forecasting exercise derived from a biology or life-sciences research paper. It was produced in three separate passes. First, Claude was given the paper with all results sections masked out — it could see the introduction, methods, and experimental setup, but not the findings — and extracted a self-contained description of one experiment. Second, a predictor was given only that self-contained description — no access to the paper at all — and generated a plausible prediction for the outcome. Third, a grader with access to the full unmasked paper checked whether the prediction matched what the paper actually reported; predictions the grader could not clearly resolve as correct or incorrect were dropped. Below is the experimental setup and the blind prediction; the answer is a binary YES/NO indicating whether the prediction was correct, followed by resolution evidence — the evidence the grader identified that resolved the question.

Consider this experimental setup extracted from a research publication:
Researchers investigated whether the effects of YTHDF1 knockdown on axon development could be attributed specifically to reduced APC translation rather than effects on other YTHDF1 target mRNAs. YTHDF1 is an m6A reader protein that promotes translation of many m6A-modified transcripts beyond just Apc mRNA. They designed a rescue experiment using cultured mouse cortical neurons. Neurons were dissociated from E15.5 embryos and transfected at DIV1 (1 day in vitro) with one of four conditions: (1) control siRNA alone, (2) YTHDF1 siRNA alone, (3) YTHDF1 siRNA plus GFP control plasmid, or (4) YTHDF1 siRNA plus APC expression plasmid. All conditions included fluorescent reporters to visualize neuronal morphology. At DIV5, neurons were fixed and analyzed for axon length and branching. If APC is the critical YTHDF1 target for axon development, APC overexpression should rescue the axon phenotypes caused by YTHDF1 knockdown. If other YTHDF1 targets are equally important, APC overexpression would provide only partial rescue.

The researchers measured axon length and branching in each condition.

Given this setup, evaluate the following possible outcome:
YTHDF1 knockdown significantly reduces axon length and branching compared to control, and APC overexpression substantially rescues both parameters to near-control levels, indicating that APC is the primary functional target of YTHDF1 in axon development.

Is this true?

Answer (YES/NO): NO